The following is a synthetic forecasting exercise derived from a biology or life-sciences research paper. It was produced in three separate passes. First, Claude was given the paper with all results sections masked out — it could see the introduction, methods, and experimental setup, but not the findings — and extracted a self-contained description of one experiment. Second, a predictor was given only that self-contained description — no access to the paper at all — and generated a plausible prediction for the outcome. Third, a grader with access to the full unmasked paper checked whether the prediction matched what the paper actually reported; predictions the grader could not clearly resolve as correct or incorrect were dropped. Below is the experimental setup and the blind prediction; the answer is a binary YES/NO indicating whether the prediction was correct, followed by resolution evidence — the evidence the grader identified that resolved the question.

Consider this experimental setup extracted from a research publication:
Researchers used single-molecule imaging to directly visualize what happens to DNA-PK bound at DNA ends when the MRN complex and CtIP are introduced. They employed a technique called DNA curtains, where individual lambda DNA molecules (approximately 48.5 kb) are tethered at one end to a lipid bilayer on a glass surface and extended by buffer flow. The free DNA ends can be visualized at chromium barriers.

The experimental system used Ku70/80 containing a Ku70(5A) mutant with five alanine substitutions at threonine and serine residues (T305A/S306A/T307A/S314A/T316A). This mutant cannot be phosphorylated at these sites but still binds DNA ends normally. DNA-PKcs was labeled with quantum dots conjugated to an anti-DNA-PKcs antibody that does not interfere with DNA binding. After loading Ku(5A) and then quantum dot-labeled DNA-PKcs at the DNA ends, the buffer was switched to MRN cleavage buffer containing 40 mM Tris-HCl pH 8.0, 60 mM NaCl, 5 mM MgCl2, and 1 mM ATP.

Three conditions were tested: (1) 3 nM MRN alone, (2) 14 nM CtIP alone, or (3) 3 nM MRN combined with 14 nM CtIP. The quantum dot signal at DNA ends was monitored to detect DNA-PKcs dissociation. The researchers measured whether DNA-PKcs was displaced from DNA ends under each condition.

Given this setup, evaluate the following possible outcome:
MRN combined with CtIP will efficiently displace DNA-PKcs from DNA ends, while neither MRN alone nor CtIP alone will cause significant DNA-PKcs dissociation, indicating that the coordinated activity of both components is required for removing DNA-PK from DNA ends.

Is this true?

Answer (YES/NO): YES